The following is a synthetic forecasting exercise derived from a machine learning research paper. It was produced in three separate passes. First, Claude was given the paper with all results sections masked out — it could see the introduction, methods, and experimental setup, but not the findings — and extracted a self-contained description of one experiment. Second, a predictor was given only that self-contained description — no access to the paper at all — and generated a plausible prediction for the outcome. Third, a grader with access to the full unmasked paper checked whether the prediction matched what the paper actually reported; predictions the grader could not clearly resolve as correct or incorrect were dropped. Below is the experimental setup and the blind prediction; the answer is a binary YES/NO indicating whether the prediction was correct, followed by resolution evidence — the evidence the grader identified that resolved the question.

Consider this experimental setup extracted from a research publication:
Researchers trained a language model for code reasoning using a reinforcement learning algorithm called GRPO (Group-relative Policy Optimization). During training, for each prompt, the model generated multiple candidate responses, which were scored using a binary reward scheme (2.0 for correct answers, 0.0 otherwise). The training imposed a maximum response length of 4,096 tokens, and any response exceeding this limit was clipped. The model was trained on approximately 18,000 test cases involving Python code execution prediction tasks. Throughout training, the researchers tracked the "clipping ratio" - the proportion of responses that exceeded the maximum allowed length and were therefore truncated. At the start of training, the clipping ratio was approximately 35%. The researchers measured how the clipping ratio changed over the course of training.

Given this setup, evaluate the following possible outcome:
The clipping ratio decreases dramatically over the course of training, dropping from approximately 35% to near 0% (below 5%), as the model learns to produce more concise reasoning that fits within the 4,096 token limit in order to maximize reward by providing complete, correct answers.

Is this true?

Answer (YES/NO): NO